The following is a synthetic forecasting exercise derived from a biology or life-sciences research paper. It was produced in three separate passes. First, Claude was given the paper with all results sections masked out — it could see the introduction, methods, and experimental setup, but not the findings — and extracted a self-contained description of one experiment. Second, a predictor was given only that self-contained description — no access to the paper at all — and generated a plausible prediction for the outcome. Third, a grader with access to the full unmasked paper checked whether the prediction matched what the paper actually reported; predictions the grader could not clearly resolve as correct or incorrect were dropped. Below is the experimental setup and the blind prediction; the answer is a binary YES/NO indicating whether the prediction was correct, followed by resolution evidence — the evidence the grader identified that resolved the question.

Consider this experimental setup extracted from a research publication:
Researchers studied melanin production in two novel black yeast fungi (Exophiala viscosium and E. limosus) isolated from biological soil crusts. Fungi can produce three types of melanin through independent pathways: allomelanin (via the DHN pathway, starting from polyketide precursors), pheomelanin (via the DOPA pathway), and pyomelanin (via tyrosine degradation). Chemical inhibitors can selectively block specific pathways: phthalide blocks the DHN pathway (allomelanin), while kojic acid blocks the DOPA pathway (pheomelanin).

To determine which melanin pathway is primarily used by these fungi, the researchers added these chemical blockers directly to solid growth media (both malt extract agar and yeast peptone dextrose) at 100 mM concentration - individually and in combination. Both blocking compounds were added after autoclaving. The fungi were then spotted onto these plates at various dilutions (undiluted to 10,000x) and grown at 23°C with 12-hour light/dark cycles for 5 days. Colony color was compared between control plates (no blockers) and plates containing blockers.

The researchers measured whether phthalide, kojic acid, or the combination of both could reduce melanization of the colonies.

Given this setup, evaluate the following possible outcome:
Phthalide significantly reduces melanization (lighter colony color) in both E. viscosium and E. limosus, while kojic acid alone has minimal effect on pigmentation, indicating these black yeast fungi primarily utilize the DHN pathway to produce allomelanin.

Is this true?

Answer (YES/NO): NO